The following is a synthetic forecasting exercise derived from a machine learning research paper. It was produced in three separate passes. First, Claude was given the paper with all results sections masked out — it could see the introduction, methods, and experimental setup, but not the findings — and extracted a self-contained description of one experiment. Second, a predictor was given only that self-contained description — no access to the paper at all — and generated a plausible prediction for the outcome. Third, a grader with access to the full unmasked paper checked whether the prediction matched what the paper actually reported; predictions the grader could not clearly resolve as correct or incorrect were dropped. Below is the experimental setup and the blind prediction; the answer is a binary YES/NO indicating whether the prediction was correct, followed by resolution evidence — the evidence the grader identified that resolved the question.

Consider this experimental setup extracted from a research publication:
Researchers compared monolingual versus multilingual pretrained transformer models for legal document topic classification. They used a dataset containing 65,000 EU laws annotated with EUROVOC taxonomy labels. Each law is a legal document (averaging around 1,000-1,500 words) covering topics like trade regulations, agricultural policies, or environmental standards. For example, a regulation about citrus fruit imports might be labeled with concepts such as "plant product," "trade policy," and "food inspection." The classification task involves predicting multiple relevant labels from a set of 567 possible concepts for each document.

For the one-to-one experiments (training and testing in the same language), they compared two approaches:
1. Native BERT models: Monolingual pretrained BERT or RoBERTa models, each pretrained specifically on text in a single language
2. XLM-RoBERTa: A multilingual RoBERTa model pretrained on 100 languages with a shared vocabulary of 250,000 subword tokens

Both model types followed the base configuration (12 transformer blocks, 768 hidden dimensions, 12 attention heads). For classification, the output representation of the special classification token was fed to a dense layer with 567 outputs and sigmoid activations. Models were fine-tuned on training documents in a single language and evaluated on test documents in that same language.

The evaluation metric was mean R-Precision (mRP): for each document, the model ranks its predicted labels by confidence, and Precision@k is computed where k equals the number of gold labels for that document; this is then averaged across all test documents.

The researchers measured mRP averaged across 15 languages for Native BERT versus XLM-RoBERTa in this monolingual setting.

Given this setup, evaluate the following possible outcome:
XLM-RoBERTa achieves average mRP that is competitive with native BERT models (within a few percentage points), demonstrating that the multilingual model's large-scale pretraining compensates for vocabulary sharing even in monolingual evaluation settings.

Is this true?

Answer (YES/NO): YES